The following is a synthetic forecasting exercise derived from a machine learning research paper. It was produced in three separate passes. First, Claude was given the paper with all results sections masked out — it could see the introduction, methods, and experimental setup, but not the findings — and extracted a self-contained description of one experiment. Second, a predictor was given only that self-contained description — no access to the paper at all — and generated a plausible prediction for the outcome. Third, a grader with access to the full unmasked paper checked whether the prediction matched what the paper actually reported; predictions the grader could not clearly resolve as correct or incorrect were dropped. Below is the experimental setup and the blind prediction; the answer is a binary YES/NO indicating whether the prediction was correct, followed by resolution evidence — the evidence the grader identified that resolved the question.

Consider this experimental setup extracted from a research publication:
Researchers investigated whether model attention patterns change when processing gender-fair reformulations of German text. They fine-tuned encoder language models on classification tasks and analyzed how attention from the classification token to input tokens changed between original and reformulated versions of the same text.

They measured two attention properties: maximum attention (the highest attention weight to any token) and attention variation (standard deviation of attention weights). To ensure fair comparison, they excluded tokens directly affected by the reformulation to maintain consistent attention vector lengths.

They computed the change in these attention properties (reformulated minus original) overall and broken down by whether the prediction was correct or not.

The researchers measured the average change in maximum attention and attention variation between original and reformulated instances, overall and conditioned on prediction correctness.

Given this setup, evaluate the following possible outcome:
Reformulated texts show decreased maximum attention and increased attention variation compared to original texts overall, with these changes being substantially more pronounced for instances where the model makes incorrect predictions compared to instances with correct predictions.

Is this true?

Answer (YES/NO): NO